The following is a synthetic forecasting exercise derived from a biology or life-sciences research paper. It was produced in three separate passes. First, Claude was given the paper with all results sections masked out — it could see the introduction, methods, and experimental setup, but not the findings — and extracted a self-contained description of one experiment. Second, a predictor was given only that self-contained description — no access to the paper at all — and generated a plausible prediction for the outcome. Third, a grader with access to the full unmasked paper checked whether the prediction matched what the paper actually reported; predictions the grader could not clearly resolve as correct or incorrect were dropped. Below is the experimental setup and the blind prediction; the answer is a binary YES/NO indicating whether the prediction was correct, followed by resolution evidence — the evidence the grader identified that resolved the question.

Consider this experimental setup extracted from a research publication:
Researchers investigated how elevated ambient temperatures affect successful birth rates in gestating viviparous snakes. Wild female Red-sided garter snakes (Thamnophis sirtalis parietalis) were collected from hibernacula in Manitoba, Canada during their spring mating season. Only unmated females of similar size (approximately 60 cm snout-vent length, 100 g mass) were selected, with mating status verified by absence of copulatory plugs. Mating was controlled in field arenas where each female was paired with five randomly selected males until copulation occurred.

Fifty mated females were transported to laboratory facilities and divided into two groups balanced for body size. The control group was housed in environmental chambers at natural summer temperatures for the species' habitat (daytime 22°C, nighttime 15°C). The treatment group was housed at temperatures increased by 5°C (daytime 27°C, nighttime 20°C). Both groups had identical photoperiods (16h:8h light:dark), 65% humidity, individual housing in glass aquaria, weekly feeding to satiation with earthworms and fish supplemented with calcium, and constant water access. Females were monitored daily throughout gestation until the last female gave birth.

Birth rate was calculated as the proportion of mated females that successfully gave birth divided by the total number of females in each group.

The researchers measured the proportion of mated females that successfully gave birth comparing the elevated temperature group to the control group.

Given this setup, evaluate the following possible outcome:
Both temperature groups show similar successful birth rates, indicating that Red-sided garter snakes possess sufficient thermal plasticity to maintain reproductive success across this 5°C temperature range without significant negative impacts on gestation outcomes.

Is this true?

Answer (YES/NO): YES